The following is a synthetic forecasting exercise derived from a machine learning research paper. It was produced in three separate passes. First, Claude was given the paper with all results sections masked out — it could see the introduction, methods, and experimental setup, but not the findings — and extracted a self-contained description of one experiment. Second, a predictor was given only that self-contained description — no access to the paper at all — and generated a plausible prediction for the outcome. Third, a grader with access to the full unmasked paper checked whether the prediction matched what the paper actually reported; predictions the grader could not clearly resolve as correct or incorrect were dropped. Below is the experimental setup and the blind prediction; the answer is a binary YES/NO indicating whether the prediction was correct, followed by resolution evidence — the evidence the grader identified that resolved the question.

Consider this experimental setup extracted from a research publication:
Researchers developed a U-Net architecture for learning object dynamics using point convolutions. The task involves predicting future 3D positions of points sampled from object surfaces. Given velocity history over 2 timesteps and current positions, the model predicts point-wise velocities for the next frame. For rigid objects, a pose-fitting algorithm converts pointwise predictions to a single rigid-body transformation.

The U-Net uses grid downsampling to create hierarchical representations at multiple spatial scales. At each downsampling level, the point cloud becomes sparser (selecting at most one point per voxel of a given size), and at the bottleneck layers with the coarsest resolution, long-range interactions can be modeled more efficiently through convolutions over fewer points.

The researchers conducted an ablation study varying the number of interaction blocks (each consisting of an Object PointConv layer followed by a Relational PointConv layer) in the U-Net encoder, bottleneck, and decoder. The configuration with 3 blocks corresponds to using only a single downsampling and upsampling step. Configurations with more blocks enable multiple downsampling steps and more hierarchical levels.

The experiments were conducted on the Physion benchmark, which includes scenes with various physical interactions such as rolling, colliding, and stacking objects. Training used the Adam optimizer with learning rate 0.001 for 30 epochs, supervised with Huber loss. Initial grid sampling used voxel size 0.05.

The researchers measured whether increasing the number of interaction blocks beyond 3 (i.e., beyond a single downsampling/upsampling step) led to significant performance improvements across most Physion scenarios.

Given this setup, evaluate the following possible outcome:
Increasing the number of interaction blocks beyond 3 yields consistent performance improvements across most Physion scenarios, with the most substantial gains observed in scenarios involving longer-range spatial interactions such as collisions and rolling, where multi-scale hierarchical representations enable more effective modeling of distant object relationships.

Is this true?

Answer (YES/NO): NO